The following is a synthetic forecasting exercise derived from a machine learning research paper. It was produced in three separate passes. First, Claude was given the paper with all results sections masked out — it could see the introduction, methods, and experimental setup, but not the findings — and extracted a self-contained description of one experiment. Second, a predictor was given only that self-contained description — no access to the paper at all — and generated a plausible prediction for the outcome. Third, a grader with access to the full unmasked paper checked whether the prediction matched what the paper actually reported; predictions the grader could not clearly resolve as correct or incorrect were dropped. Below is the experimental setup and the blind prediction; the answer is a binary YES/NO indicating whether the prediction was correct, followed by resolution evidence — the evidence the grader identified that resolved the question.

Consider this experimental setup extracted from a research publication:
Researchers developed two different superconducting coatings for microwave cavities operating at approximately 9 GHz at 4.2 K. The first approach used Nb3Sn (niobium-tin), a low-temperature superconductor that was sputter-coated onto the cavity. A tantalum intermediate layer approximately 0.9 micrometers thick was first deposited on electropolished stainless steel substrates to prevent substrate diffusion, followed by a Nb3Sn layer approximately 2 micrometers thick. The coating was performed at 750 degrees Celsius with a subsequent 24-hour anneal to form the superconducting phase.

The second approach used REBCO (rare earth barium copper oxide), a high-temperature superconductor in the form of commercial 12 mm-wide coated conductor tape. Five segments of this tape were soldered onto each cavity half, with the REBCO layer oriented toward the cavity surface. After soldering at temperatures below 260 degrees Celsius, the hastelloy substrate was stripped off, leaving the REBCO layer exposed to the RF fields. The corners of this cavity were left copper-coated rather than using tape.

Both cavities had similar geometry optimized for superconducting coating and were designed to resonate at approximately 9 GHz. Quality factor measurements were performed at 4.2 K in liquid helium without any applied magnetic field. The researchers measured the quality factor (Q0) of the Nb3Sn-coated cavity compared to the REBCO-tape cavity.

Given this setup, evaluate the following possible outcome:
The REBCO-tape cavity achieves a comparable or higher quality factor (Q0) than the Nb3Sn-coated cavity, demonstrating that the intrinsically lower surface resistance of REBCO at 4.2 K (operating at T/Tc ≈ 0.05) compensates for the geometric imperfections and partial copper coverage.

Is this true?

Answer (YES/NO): NO